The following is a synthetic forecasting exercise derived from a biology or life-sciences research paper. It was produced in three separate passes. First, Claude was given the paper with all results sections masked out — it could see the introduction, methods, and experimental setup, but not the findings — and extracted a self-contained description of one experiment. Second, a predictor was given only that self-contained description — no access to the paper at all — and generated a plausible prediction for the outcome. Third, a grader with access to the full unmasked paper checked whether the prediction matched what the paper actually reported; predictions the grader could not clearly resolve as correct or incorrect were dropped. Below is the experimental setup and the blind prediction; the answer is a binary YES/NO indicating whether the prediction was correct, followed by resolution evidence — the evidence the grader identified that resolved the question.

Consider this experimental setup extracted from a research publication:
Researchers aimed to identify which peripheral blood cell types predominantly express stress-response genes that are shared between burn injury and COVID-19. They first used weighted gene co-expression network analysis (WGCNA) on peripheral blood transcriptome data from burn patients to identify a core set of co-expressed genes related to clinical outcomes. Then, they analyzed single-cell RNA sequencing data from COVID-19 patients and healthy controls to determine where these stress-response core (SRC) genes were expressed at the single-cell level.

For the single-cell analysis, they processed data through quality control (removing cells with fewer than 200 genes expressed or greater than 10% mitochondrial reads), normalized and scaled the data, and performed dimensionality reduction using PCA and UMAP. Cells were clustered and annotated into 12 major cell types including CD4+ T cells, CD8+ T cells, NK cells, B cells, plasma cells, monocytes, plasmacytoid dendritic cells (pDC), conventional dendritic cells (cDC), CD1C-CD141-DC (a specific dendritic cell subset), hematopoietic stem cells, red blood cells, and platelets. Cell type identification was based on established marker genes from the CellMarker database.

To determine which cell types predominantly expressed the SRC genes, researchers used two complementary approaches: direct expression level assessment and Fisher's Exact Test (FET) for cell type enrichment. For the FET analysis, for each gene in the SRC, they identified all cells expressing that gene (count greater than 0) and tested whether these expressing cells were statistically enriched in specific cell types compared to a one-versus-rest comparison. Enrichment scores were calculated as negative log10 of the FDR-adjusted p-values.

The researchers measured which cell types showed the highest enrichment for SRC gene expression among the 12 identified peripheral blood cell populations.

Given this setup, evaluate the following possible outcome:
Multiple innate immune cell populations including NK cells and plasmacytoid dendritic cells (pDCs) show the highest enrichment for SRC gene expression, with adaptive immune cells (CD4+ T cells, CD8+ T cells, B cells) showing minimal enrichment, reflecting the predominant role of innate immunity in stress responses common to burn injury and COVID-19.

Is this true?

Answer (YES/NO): NO